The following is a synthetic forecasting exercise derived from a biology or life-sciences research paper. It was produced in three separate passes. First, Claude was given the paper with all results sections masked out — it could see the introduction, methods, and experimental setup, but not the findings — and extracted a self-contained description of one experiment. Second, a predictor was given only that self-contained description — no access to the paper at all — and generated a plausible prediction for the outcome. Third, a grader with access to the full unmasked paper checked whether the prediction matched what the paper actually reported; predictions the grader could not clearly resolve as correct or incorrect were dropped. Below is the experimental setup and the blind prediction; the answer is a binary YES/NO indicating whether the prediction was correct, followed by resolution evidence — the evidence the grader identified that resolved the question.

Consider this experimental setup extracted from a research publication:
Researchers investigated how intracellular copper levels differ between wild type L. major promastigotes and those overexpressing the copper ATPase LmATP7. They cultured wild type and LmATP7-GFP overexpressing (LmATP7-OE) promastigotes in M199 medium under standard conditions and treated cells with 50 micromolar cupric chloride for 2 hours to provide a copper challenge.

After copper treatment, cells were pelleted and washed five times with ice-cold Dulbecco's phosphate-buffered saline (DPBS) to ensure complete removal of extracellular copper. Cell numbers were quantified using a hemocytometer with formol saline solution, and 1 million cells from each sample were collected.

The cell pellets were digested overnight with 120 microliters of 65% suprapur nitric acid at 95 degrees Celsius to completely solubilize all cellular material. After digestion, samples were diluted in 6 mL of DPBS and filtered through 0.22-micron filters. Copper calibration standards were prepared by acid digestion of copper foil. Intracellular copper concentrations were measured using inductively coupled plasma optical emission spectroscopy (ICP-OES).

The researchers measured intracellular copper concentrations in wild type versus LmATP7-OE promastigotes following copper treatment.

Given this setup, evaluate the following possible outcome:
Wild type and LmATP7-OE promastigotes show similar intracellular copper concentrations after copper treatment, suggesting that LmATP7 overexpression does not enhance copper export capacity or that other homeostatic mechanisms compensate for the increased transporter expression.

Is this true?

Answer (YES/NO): NO